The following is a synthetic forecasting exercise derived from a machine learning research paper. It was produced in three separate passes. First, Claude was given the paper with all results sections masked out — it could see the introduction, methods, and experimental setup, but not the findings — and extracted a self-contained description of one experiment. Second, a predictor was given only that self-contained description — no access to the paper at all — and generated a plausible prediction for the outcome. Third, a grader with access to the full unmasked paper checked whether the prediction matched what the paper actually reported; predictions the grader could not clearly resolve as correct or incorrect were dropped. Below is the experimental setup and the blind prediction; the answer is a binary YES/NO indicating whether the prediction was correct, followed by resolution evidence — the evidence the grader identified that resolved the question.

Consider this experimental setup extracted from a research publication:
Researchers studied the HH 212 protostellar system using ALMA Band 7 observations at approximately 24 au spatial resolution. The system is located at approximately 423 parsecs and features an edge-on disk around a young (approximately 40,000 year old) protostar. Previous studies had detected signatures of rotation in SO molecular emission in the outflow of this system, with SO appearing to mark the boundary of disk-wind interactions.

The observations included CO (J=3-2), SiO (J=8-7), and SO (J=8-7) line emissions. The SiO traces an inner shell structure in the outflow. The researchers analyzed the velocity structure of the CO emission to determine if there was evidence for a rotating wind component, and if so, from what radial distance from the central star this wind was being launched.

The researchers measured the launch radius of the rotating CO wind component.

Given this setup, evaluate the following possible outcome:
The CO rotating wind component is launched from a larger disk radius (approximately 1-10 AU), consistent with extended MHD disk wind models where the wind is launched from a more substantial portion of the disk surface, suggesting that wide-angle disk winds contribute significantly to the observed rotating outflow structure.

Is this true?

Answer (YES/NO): NO